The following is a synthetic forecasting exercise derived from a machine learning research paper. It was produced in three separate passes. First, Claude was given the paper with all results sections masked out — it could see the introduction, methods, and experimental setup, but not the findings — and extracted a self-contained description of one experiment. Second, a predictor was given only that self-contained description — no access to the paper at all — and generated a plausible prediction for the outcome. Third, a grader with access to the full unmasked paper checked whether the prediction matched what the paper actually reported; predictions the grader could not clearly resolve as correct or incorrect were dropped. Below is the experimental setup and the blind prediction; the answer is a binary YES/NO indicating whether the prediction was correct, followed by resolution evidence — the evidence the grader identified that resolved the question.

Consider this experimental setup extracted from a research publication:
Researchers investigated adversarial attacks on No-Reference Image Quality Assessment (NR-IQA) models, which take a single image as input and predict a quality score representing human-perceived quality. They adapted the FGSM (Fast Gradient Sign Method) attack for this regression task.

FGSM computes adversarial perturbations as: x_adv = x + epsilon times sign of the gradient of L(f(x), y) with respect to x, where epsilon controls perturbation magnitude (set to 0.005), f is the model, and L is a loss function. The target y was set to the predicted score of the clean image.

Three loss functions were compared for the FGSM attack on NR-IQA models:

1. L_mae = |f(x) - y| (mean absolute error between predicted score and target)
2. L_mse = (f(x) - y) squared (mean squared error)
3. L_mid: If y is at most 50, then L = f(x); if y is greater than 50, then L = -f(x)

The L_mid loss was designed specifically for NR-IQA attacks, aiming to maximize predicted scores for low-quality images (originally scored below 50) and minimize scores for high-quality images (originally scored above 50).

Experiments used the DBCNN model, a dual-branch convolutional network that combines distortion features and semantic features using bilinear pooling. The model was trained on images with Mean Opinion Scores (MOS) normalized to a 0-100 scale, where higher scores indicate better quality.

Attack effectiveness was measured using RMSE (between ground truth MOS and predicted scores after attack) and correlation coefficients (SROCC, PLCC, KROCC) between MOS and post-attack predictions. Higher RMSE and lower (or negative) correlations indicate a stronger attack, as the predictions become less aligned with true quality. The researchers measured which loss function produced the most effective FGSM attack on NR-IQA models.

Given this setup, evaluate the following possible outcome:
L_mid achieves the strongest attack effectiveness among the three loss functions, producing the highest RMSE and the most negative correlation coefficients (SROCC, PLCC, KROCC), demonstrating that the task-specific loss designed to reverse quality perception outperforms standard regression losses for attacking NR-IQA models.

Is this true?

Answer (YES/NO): YES